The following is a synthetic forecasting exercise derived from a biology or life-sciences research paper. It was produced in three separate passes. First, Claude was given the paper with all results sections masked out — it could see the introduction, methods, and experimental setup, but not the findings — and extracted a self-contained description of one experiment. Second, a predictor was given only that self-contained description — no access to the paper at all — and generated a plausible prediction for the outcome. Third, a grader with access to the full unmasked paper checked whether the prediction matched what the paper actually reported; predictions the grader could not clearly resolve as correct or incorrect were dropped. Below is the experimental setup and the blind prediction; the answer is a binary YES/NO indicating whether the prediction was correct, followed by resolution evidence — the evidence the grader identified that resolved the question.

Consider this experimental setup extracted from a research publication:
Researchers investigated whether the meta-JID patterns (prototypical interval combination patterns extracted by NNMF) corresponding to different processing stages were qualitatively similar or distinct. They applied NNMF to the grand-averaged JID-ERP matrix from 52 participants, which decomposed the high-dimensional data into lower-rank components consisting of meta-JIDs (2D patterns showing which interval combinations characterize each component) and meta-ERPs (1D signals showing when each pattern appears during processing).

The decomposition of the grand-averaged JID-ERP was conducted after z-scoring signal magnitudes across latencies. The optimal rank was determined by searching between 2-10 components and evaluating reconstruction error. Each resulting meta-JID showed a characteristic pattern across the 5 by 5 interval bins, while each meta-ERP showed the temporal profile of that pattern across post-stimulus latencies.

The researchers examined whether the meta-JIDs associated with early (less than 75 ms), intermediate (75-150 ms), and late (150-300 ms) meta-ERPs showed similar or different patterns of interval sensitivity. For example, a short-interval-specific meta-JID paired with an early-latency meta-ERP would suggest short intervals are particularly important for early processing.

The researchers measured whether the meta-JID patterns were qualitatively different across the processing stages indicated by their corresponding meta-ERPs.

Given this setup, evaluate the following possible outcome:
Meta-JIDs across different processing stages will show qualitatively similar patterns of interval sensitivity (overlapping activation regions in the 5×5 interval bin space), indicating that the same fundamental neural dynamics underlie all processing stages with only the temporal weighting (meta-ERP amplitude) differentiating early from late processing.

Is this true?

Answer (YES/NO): NO